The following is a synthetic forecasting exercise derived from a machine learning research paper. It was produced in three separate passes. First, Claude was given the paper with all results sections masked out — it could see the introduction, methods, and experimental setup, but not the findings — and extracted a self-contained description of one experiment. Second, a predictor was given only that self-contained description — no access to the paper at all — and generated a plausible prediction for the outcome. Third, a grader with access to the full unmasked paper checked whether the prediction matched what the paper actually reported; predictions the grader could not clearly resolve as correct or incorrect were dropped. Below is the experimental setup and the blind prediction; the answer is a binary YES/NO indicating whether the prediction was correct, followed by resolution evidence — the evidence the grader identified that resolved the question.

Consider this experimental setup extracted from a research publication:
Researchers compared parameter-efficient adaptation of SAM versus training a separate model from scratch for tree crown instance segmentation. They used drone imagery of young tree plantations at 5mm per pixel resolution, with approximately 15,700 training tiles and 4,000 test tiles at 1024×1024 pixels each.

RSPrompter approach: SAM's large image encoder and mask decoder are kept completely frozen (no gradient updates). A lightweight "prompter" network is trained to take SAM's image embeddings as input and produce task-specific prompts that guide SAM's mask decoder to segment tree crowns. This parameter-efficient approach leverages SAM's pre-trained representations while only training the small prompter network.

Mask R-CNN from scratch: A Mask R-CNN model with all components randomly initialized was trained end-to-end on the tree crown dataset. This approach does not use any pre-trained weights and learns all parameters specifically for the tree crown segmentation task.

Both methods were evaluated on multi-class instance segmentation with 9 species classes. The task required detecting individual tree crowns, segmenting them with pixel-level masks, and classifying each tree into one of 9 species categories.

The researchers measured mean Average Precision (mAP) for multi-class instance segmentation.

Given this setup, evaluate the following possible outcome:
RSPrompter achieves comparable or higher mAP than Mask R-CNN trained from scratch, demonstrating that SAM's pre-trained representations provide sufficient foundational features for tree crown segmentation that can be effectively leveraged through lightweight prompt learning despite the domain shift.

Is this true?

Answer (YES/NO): YES